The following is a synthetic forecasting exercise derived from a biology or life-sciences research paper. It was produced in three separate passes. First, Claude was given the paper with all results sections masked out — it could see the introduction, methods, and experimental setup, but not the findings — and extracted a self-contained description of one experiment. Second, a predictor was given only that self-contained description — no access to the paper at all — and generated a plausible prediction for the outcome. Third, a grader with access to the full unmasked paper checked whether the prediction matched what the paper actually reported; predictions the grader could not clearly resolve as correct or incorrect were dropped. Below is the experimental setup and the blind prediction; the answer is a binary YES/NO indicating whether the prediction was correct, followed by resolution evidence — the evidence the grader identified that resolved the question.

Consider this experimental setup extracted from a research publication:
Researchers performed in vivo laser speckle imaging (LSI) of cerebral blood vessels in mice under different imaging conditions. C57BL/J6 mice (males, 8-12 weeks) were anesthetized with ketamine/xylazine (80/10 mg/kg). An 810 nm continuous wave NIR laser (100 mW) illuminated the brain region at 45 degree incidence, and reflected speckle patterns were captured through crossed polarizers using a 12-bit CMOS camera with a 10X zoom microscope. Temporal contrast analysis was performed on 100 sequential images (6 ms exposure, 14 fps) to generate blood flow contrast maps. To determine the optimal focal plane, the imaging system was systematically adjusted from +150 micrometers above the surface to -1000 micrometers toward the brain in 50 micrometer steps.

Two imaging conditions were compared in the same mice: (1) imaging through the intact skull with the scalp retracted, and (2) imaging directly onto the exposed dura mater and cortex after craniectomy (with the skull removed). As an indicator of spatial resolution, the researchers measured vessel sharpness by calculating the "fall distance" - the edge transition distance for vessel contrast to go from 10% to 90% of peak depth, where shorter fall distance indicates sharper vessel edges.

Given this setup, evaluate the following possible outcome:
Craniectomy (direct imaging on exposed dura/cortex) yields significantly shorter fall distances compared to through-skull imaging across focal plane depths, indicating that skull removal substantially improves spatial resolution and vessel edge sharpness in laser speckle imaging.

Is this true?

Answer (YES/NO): YES